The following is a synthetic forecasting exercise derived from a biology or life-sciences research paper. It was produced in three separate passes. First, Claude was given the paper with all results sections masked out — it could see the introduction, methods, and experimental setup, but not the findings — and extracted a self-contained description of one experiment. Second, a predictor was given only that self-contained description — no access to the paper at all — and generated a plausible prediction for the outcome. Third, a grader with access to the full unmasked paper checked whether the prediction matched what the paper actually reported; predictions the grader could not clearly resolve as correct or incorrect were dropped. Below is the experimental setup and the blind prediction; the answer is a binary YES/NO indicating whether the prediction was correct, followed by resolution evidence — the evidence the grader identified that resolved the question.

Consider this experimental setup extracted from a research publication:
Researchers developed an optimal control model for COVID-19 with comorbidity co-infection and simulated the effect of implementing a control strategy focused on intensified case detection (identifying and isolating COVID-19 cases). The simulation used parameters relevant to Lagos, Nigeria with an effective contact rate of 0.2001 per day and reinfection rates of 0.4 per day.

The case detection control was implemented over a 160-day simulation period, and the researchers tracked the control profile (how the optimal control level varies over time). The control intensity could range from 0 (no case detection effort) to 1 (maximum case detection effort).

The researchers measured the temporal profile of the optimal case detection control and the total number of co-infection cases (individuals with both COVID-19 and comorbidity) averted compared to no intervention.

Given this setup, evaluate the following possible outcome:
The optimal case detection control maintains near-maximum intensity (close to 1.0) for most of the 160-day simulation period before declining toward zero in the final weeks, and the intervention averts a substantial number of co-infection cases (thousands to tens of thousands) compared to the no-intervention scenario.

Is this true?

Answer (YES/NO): NO